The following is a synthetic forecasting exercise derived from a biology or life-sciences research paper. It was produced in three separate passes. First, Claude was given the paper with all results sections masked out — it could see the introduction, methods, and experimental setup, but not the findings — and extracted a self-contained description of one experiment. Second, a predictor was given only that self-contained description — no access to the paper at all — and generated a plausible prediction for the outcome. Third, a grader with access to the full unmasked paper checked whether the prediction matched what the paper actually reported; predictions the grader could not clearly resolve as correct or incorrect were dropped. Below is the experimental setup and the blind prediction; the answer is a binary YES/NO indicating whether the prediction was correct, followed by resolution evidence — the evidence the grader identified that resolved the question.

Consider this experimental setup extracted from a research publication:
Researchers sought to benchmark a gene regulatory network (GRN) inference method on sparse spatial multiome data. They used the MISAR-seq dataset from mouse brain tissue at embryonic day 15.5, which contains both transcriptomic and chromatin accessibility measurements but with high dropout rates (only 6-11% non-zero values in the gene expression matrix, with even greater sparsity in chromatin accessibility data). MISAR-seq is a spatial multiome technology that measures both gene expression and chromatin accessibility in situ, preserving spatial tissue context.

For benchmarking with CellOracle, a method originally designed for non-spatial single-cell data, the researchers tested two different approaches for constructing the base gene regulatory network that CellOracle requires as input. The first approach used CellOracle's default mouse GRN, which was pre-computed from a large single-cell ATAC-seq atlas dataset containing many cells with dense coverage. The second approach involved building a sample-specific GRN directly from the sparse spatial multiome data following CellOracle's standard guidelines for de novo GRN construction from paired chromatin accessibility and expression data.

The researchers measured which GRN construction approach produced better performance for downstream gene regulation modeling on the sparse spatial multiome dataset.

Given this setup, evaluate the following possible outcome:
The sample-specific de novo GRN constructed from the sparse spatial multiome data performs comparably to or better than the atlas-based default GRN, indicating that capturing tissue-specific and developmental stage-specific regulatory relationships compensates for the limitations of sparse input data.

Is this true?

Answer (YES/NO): NO